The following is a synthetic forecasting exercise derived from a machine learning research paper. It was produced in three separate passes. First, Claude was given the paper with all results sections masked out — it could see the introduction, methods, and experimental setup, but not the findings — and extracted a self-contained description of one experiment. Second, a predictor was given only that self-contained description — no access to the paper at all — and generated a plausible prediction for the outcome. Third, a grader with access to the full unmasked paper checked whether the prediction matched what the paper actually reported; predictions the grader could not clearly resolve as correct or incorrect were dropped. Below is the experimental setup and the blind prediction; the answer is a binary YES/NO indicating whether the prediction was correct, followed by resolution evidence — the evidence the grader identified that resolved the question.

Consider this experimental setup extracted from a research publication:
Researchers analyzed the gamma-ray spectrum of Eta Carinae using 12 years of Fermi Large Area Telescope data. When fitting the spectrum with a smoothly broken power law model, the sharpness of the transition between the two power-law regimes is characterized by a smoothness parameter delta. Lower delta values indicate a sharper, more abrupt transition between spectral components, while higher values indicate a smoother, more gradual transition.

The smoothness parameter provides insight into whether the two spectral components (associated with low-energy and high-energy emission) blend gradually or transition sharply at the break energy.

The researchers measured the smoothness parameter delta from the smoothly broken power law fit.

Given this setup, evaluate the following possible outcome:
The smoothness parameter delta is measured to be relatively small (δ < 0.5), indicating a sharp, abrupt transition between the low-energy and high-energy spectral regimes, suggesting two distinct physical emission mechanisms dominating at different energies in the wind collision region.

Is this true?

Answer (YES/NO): NO